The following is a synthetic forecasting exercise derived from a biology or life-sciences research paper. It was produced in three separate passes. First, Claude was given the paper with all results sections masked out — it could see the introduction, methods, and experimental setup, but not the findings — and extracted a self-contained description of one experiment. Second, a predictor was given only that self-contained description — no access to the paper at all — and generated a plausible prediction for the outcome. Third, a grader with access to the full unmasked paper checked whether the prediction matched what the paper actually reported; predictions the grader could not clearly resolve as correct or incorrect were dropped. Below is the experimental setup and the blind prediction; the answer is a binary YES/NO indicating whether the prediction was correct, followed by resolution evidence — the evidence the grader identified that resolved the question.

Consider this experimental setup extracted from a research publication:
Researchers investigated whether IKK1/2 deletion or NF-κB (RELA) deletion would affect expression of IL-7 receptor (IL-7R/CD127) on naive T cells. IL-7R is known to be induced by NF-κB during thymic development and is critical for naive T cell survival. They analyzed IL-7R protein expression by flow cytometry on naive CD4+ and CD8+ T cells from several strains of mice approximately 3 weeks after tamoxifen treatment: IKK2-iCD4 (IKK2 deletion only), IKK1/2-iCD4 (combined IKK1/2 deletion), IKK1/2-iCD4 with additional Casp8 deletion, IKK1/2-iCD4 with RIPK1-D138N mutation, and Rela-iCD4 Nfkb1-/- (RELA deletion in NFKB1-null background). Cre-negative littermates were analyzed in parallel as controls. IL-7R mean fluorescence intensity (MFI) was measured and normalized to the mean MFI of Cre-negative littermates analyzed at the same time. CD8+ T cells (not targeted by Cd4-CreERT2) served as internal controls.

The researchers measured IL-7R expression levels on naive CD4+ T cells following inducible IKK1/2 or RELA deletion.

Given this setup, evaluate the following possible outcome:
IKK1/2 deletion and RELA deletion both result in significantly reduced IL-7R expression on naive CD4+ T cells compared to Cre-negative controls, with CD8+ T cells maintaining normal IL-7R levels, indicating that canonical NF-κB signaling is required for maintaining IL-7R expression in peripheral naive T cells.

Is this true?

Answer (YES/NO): YES